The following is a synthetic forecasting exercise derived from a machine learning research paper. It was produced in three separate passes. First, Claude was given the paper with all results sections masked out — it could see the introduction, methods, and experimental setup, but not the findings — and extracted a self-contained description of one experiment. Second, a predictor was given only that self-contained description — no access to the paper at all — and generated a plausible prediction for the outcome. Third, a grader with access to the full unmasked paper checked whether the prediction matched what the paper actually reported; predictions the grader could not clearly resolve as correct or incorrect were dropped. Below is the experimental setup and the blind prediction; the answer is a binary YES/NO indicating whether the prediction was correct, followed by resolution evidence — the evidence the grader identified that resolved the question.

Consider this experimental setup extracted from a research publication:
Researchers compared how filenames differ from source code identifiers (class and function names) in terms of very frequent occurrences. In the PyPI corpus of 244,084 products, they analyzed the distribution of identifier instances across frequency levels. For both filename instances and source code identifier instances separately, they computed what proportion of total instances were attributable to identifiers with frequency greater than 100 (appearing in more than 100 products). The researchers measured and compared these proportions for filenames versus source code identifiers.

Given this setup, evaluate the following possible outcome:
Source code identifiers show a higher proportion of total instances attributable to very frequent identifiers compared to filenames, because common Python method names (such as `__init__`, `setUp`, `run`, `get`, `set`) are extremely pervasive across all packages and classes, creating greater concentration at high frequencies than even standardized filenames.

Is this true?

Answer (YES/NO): NO